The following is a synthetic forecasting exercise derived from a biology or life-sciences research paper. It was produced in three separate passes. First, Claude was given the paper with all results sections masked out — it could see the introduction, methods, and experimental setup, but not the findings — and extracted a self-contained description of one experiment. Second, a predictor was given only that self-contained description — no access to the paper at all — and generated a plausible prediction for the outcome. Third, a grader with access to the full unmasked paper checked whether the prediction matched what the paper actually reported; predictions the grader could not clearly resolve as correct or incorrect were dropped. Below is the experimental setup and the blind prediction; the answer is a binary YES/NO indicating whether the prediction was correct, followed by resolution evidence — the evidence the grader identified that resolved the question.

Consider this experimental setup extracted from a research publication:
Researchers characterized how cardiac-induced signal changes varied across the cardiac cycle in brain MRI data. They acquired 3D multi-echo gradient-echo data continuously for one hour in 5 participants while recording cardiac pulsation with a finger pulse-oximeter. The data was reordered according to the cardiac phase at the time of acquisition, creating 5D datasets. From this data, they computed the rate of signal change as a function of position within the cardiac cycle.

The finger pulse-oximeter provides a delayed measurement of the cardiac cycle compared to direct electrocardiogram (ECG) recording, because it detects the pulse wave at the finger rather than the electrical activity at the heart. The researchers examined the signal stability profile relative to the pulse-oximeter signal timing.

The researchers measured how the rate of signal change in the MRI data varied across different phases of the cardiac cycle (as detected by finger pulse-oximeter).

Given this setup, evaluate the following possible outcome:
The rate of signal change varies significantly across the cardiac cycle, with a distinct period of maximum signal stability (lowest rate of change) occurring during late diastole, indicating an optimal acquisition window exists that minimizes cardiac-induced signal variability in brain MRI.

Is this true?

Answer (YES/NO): NO